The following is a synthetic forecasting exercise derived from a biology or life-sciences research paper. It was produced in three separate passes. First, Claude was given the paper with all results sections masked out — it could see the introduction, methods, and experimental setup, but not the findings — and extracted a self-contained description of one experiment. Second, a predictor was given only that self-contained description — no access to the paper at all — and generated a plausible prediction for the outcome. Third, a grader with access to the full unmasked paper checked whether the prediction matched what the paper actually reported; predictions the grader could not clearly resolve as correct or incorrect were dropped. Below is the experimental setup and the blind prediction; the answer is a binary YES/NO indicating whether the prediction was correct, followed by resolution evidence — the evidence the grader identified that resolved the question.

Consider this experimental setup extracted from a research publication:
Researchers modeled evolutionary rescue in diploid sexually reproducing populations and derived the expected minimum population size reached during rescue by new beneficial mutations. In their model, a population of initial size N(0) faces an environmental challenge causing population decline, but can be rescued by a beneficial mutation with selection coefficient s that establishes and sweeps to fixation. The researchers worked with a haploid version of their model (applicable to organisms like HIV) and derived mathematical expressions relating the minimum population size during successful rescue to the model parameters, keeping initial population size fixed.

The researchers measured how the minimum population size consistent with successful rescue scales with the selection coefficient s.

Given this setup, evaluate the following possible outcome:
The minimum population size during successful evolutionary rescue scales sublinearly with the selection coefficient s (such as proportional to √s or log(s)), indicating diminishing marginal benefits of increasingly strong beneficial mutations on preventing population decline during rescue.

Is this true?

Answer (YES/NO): NO